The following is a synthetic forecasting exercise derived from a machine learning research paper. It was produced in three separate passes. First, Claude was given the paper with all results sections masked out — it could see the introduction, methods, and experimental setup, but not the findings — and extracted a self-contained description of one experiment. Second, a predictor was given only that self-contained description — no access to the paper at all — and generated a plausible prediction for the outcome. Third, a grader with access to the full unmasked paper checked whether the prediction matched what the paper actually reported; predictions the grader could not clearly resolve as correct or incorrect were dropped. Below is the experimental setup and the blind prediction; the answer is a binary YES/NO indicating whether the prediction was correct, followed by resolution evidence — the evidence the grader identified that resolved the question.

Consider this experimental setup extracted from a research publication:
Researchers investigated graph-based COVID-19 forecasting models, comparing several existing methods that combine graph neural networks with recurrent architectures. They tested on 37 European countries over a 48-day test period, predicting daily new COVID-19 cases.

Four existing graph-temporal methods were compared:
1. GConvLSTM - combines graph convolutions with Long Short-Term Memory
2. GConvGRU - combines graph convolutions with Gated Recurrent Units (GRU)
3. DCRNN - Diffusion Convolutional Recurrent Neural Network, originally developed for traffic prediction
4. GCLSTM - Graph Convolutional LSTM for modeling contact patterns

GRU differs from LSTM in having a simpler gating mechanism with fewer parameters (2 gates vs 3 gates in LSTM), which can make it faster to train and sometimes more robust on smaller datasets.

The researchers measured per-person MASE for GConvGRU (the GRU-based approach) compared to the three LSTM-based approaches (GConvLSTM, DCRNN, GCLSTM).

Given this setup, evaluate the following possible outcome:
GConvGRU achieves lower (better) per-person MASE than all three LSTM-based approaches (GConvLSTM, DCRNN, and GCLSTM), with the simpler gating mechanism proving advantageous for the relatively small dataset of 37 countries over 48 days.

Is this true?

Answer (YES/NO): YES